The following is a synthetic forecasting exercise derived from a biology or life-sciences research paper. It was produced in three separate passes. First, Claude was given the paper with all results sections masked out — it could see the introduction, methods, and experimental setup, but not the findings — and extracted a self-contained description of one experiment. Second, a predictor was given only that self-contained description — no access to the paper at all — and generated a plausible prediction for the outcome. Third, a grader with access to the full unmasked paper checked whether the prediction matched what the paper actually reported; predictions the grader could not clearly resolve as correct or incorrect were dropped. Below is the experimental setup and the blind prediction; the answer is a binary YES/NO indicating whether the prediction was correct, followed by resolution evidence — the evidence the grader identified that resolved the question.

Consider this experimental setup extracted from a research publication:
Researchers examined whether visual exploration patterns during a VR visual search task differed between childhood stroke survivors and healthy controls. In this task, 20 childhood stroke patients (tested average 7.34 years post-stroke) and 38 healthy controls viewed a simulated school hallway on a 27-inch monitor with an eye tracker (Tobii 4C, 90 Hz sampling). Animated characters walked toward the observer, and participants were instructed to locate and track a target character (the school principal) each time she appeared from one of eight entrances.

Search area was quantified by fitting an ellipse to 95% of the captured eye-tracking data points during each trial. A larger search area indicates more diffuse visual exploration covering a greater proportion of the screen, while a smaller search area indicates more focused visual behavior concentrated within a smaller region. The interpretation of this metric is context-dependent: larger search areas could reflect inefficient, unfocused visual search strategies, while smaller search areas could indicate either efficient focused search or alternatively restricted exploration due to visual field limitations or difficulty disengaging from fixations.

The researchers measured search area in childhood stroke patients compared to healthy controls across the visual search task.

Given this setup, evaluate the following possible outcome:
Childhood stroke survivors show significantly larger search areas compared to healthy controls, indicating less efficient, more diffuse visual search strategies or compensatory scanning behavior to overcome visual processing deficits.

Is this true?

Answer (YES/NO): YES